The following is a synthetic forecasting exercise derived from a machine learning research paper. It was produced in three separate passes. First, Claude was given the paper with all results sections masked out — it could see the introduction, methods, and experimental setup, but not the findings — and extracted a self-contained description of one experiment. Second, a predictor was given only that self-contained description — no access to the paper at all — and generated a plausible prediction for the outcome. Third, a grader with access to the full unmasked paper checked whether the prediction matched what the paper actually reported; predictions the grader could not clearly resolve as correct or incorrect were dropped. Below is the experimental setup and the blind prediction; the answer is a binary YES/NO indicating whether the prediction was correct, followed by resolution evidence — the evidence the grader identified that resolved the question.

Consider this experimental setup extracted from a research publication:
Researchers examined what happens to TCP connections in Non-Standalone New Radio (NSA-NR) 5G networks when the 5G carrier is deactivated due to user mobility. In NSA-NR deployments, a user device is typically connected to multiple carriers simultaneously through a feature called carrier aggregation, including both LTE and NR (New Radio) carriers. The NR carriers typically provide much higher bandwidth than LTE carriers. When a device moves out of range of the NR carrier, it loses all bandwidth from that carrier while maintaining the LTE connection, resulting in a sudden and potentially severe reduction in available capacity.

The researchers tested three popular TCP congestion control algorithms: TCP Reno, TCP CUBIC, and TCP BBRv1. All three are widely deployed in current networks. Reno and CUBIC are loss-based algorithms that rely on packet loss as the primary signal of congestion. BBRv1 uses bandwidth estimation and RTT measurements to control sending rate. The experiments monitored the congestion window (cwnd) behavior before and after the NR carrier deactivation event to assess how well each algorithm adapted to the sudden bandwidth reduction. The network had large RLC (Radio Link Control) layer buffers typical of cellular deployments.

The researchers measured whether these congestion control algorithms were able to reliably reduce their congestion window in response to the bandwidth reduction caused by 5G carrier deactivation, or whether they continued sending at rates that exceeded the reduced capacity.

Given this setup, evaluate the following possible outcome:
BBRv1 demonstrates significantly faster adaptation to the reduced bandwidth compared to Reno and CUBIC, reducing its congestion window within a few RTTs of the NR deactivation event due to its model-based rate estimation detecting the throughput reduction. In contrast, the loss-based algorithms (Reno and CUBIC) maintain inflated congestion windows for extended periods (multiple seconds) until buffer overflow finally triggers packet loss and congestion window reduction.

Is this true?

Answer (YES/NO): NO